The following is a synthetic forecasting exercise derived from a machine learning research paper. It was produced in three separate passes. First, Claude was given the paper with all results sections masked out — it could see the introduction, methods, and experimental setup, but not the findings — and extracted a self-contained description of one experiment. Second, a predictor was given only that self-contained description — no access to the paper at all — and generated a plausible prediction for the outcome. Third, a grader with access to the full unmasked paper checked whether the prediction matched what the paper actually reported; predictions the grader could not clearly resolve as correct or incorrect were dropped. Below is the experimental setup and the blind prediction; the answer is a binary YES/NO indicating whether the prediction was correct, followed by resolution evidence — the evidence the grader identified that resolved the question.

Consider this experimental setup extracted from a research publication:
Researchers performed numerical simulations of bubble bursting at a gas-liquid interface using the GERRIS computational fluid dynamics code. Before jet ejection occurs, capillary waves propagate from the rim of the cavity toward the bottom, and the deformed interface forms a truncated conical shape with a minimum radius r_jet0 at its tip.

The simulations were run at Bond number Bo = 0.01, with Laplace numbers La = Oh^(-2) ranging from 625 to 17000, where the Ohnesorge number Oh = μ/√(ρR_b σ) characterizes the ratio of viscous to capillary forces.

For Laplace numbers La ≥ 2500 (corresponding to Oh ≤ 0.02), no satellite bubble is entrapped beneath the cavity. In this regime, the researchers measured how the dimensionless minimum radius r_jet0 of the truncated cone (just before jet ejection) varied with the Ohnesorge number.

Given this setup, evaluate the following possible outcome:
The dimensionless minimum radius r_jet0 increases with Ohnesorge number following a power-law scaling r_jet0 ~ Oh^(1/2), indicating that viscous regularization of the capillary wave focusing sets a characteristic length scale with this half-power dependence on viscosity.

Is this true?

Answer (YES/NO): NO